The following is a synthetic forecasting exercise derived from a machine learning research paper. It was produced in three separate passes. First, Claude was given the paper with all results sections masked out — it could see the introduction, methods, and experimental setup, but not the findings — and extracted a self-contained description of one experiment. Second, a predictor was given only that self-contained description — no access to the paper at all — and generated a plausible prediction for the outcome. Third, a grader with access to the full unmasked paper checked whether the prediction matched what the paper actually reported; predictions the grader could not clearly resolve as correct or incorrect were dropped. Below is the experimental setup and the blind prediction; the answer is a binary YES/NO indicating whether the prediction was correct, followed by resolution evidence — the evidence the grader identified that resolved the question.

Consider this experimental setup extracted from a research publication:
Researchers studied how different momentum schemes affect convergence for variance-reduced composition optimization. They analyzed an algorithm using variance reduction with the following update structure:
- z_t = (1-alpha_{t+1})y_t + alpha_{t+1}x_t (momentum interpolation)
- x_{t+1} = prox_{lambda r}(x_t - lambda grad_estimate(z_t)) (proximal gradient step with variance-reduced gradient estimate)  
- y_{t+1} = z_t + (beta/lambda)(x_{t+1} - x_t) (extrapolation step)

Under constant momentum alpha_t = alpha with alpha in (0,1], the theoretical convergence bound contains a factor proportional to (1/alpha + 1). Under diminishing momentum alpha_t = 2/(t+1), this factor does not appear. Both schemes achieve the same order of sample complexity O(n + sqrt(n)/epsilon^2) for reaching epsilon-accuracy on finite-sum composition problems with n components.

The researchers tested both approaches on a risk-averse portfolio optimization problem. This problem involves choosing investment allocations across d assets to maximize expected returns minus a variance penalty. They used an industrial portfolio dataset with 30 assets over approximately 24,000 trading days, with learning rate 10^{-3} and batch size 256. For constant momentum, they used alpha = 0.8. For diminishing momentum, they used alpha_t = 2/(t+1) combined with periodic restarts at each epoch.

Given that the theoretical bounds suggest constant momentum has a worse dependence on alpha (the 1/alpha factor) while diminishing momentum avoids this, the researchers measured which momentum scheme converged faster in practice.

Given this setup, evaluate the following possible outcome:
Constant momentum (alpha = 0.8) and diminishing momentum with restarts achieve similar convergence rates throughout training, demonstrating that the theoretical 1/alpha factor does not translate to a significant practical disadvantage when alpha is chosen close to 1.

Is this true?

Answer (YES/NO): NO